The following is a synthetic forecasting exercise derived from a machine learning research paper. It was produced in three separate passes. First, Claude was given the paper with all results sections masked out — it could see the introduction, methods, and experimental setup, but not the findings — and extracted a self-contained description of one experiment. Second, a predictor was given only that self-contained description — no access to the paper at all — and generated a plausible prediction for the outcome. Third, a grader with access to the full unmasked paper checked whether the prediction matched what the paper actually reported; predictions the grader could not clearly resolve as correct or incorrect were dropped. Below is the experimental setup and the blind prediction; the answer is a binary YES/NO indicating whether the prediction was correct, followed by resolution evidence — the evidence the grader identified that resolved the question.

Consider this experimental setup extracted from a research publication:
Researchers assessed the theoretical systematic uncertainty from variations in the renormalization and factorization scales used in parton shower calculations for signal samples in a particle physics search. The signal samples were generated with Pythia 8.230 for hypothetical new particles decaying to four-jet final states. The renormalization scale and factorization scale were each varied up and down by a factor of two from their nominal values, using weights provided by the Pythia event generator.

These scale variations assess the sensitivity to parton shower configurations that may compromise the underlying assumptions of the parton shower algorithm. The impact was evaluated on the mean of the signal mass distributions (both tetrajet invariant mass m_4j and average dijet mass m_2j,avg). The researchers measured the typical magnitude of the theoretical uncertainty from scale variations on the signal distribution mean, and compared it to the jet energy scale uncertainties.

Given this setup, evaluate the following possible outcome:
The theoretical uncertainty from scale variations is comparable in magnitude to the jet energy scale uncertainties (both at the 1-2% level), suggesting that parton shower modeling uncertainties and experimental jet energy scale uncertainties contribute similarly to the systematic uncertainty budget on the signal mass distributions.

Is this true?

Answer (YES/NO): NO